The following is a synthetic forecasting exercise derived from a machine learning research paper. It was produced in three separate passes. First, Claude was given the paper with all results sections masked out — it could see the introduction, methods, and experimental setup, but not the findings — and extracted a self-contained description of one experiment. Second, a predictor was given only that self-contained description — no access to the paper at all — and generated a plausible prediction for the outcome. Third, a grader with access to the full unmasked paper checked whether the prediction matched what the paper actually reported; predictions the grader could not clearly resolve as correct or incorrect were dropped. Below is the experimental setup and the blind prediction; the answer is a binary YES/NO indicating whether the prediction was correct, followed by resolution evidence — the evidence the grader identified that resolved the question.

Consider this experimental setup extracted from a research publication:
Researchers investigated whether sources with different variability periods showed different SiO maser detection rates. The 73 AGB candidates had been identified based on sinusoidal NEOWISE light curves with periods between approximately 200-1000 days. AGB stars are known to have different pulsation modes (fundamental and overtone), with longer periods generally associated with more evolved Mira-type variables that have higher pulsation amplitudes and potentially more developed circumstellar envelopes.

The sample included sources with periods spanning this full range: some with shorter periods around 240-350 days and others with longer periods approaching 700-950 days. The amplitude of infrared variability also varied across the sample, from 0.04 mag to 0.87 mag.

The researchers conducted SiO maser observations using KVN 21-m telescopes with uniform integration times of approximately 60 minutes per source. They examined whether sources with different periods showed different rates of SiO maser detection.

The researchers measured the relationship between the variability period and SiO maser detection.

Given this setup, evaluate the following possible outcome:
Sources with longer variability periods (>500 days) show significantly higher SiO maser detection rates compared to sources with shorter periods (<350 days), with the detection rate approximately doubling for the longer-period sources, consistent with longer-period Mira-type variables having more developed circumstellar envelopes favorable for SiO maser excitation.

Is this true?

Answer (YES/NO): NO